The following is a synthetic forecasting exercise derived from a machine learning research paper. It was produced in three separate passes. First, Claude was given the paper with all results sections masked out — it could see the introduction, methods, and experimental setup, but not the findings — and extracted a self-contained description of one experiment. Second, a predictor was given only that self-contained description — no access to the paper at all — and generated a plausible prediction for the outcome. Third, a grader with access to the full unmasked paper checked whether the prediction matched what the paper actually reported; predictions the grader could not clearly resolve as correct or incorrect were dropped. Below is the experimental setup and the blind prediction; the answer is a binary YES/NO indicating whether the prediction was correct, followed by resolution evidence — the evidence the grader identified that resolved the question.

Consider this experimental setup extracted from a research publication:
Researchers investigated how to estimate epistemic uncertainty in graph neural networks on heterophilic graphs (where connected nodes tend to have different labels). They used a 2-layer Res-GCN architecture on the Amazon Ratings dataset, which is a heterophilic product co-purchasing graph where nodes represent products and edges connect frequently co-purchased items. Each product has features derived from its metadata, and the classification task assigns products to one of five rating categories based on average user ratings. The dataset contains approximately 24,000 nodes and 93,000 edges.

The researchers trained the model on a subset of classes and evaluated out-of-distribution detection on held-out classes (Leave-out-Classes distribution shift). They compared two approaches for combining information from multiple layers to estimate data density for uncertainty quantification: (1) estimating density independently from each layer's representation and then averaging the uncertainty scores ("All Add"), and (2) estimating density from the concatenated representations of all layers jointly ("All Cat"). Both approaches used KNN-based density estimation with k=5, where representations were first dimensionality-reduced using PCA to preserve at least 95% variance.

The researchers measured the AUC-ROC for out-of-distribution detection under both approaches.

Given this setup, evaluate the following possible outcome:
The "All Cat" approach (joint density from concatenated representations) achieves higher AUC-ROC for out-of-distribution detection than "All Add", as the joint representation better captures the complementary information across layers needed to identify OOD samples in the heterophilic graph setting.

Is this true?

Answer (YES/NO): YES